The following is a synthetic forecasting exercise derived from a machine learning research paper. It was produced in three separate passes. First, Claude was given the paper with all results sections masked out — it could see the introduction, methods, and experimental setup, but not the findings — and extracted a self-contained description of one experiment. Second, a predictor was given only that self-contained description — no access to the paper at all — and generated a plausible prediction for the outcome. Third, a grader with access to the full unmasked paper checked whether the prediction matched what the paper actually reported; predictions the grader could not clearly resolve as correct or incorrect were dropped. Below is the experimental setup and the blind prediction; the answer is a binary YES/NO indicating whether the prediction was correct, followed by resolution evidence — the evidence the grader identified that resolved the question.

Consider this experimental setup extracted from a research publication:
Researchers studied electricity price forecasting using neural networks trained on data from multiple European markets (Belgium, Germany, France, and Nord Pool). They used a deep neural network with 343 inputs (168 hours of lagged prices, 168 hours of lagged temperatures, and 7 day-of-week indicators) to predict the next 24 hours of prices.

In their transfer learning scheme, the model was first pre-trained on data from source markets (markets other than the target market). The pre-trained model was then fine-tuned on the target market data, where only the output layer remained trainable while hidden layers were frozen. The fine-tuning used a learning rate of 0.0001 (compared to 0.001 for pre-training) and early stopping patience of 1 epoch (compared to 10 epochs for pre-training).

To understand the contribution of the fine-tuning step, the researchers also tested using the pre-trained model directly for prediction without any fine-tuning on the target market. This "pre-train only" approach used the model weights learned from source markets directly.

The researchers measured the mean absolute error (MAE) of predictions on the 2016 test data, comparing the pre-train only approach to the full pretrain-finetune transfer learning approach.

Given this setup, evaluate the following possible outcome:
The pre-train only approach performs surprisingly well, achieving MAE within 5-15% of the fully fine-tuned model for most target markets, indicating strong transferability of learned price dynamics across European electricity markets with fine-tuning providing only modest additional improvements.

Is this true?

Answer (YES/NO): NO